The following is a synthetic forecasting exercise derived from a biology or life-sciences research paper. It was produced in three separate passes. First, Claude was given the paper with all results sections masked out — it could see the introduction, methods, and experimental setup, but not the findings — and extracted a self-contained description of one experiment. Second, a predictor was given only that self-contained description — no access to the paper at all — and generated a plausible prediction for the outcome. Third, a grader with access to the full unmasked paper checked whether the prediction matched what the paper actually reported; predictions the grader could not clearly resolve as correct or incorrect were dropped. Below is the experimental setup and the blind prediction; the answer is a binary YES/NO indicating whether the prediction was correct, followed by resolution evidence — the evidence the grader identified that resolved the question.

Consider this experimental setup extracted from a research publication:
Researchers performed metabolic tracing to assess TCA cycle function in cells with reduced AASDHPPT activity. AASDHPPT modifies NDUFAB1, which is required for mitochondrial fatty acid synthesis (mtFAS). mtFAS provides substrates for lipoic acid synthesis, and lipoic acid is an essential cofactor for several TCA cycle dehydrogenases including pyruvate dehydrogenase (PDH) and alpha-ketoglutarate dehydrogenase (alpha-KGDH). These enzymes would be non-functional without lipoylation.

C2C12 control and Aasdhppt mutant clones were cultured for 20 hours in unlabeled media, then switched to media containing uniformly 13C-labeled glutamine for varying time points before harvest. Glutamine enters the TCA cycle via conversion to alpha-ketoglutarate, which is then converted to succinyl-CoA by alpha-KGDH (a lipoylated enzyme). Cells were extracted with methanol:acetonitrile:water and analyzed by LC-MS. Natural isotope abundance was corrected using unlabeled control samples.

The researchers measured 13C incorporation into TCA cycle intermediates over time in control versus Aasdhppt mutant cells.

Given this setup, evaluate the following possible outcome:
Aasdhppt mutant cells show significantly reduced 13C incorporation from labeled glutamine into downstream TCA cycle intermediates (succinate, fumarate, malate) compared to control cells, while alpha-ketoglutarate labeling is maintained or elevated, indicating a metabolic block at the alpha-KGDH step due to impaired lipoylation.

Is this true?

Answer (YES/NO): NO